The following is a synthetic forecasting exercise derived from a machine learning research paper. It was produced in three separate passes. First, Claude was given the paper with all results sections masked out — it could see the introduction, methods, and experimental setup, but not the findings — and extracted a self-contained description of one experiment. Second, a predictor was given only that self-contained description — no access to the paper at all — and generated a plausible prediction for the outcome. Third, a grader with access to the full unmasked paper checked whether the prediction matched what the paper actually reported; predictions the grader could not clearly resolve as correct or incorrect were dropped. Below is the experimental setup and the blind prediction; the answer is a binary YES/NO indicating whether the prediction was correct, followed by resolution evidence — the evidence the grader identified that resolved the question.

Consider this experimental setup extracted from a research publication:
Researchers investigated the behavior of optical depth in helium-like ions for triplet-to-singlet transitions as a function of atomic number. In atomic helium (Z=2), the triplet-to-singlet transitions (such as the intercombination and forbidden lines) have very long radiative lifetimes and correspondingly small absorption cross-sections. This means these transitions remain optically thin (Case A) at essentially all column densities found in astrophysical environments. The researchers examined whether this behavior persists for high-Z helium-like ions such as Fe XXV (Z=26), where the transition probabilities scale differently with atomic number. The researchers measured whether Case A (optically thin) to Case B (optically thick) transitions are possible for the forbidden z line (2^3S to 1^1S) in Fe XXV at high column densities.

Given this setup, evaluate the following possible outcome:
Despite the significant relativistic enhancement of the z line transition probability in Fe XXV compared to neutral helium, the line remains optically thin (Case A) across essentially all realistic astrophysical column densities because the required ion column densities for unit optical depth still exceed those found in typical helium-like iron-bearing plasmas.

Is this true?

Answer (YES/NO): NO